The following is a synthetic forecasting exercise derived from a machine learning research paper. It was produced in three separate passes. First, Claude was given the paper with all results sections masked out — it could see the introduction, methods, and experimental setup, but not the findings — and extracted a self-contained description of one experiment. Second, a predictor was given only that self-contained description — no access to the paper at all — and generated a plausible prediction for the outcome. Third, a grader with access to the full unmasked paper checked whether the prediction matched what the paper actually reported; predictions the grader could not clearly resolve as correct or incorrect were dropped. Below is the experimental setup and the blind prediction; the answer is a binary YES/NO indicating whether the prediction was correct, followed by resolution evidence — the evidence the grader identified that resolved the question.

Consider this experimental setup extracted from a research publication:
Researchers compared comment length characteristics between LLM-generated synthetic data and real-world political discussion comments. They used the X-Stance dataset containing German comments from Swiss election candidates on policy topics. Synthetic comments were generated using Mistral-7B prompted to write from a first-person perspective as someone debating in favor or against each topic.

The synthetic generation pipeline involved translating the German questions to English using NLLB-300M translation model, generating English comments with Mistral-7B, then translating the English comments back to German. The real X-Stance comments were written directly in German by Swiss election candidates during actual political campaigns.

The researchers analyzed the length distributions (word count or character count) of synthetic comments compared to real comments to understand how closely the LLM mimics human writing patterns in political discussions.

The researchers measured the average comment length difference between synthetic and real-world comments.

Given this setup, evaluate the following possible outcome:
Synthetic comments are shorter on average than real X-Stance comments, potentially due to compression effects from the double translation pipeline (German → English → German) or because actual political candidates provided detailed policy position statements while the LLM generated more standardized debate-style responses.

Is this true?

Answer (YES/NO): NO